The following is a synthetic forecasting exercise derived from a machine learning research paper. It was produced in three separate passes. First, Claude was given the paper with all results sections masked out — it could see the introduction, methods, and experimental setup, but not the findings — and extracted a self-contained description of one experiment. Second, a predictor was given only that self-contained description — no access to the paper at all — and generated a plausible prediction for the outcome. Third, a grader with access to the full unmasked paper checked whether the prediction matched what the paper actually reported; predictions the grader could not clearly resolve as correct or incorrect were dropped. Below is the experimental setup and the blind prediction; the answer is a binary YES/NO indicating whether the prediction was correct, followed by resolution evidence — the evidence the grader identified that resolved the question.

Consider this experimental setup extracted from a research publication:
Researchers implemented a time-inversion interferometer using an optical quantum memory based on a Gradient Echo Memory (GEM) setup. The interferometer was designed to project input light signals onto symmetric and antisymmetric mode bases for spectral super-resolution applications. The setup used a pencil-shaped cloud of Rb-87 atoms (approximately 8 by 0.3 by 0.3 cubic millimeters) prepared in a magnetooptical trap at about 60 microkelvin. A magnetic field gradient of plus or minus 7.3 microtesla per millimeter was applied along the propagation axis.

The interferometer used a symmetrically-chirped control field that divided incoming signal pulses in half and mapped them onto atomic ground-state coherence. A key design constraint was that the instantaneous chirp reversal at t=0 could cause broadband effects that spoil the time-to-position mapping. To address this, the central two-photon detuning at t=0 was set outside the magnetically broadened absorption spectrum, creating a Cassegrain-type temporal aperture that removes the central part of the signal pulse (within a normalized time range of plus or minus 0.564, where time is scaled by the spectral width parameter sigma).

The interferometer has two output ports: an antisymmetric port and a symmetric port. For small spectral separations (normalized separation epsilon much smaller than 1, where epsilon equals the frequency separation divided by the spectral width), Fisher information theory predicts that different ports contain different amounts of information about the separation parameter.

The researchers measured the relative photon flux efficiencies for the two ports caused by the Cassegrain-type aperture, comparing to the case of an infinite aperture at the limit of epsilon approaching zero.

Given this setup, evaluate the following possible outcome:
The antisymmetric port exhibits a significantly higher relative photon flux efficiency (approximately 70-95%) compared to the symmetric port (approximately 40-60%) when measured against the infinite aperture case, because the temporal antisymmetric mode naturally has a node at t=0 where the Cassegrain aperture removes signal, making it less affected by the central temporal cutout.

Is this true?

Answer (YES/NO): NO